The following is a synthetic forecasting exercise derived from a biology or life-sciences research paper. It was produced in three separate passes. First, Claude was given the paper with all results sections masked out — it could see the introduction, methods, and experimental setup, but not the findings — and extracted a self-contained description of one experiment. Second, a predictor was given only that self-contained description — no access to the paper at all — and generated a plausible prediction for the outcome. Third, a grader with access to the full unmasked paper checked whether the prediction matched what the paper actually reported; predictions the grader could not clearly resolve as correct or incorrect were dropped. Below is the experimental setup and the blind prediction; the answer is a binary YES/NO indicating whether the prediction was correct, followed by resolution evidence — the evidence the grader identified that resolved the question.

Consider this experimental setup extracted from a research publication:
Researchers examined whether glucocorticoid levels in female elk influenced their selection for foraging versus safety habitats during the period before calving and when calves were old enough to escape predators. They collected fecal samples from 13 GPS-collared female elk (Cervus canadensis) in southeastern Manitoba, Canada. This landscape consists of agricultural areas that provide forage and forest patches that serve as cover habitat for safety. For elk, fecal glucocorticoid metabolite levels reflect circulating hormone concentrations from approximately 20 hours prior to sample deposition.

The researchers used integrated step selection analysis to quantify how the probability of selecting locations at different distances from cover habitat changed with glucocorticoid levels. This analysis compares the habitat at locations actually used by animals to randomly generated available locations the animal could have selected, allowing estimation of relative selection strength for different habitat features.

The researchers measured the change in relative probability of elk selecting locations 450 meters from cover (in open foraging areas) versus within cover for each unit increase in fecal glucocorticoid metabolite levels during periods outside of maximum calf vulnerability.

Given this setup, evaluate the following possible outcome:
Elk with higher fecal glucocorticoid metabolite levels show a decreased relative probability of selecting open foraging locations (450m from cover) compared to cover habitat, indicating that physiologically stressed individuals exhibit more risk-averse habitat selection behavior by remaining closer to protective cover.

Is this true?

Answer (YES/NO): NO